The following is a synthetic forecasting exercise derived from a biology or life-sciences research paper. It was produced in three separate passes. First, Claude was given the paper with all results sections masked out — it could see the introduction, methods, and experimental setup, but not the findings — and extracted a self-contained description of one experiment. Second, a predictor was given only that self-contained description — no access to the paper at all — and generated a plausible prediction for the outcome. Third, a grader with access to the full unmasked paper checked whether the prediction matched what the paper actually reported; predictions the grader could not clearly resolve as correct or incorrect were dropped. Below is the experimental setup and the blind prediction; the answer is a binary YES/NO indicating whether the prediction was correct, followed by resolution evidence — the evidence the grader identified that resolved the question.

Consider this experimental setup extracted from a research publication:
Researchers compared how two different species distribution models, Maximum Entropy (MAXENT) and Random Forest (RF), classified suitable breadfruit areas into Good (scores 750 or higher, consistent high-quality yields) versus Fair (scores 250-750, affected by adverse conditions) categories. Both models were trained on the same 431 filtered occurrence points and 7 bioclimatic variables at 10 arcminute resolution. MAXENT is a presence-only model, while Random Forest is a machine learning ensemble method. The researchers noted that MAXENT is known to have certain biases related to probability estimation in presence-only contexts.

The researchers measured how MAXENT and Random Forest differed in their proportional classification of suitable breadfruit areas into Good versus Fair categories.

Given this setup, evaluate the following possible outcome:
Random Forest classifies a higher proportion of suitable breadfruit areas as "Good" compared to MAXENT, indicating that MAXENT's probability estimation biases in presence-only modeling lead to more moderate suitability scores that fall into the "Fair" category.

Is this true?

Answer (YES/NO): YES